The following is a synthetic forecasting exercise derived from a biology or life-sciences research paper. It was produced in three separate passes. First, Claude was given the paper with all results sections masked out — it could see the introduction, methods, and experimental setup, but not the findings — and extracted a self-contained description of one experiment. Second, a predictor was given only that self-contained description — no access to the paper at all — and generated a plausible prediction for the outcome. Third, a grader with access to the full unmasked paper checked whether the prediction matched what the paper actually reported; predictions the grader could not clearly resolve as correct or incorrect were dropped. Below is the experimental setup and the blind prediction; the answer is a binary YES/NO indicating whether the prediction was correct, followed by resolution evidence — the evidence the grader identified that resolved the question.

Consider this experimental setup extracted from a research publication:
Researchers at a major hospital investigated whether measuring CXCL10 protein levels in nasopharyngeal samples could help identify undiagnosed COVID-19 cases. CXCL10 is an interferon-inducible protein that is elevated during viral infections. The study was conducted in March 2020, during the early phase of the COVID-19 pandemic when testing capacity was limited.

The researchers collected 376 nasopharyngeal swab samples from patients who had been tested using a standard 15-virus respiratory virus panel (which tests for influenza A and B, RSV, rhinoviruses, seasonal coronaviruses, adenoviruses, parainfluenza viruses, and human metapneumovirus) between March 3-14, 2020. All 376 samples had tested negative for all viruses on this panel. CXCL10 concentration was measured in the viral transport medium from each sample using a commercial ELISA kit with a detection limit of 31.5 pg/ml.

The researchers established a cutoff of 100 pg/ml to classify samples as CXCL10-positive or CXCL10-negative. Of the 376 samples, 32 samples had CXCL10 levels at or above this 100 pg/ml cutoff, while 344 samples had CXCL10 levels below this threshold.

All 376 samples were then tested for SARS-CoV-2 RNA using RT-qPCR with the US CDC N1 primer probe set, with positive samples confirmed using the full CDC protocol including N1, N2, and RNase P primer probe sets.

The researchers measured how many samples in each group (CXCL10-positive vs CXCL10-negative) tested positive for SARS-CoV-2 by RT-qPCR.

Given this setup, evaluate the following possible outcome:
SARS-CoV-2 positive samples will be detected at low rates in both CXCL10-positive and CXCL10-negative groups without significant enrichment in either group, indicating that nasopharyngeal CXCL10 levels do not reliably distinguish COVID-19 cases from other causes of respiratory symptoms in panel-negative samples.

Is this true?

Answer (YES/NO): NO